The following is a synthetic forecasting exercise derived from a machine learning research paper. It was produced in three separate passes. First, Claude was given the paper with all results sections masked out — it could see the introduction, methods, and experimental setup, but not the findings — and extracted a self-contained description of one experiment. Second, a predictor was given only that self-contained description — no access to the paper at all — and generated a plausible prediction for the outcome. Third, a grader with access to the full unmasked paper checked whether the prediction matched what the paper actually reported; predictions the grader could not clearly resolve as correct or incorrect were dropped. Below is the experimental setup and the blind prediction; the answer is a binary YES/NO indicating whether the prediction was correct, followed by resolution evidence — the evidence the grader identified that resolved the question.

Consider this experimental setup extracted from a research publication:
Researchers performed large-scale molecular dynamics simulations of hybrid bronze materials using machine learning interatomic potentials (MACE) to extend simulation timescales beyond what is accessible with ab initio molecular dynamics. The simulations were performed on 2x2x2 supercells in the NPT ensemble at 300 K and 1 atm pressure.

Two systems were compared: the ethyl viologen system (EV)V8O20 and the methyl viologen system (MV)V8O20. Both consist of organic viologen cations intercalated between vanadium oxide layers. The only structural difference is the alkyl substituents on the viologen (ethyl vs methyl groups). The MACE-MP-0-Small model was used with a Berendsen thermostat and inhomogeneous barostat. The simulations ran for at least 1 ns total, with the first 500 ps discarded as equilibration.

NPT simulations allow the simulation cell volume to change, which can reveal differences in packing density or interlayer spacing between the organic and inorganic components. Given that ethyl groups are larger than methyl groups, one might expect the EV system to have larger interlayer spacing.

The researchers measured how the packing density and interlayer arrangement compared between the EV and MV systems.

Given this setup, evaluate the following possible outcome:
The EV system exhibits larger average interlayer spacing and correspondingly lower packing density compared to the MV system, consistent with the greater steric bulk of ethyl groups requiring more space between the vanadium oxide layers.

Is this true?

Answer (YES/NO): YES